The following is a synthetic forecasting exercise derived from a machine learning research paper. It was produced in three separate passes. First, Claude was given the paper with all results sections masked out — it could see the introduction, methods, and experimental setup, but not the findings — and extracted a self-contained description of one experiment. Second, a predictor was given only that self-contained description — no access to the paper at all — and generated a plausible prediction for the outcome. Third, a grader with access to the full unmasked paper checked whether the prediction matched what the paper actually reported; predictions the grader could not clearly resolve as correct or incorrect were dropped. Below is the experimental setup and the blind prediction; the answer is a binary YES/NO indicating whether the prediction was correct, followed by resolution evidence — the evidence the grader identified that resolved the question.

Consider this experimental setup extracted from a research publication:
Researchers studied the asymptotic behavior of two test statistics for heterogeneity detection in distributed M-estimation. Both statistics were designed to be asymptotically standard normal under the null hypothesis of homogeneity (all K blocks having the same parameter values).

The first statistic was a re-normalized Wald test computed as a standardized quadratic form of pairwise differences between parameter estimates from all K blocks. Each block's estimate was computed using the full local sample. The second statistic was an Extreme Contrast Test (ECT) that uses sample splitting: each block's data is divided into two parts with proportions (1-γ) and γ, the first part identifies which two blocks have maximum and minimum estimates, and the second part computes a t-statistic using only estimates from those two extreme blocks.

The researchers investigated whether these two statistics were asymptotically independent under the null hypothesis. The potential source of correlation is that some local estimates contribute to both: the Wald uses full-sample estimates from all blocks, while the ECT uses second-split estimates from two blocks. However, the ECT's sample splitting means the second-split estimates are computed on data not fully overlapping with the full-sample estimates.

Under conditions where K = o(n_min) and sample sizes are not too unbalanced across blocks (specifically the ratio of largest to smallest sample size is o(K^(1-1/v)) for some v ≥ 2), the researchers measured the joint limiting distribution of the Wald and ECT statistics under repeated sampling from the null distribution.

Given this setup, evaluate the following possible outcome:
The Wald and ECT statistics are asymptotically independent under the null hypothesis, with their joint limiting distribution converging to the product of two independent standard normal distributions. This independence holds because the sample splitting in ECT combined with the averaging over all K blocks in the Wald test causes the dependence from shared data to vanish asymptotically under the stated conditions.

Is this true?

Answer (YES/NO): YES